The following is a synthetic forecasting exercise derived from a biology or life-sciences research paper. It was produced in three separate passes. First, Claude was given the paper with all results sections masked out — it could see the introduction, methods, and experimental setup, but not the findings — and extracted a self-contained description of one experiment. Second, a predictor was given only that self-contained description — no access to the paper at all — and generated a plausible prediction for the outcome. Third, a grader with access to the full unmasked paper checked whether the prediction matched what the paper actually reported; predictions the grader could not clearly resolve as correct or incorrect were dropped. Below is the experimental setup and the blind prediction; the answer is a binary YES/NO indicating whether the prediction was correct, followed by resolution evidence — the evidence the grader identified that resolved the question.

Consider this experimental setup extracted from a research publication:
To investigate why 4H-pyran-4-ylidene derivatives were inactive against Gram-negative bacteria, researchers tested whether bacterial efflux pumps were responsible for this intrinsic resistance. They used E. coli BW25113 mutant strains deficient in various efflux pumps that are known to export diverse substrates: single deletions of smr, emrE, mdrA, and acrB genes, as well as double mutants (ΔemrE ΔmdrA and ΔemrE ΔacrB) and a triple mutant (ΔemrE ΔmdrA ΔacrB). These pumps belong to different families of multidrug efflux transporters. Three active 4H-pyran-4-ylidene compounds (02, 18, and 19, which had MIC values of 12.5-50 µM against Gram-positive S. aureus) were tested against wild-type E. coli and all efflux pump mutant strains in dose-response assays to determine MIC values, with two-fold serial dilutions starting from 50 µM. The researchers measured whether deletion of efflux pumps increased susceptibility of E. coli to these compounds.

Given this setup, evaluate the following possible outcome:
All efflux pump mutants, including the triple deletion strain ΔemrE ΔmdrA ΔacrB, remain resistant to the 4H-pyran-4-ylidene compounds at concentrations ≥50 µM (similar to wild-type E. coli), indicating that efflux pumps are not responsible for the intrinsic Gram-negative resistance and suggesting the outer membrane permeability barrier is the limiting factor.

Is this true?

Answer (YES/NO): YES